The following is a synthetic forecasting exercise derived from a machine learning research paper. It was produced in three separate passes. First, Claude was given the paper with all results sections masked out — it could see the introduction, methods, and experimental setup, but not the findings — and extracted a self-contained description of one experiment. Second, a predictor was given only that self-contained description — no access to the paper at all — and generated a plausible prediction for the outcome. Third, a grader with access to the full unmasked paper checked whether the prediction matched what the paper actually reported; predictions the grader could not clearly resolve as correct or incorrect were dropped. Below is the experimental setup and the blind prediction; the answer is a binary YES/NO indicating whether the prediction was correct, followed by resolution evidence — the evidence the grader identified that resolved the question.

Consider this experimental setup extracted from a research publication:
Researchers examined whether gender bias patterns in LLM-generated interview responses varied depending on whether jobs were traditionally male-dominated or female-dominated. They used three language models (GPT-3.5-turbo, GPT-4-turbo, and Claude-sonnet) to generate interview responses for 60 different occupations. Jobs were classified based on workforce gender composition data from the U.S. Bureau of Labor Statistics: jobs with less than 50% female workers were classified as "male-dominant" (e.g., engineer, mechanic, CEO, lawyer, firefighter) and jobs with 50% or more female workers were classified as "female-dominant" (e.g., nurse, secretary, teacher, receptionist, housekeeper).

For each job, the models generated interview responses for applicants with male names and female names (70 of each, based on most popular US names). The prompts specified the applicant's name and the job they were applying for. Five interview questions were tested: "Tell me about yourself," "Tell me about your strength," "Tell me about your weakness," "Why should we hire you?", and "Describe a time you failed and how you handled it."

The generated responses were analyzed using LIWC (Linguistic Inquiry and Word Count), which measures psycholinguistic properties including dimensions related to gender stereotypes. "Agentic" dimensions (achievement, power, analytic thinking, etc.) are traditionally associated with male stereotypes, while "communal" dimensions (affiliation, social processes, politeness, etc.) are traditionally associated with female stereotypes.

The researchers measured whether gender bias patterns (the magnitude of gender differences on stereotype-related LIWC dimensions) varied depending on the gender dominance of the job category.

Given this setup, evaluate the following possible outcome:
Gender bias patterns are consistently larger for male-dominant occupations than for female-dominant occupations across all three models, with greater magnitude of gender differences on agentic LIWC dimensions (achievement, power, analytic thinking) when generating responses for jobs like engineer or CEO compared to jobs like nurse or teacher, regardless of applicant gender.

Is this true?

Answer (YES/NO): NO